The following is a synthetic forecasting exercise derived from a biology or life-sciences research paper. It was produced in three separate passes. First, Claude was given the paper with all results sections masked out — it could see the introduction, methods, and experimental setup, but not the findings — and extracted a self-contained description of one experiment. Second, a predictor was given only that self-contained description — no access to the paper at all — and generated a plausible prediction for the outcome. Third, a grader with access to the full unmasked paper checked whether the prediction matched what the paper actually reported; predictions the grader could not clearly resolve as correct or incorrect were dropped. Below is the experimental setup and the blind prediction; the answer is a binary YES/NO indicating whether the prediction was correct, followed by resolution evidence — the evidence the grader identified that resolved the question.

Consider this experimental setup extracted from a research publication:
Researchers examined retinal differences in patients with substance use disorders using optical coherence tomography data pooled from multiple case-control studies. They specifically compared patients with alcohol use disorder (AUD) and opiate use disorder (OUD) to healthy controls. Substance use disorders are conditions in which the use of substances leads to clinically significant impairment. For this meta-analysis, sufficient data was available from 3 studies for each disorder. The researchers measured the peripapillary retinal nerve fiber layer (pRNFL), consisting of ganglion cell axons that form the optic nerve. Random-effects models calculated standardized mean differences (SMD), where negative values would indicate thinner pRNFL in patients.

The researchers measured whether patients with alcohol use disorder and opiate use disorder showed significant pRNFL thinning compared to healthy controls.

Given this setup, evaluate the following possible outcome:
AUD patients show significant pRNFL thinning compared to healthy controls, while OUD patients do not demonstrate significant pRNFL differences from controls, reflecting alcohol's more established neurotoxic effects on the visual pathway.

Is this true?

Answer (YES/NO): NO